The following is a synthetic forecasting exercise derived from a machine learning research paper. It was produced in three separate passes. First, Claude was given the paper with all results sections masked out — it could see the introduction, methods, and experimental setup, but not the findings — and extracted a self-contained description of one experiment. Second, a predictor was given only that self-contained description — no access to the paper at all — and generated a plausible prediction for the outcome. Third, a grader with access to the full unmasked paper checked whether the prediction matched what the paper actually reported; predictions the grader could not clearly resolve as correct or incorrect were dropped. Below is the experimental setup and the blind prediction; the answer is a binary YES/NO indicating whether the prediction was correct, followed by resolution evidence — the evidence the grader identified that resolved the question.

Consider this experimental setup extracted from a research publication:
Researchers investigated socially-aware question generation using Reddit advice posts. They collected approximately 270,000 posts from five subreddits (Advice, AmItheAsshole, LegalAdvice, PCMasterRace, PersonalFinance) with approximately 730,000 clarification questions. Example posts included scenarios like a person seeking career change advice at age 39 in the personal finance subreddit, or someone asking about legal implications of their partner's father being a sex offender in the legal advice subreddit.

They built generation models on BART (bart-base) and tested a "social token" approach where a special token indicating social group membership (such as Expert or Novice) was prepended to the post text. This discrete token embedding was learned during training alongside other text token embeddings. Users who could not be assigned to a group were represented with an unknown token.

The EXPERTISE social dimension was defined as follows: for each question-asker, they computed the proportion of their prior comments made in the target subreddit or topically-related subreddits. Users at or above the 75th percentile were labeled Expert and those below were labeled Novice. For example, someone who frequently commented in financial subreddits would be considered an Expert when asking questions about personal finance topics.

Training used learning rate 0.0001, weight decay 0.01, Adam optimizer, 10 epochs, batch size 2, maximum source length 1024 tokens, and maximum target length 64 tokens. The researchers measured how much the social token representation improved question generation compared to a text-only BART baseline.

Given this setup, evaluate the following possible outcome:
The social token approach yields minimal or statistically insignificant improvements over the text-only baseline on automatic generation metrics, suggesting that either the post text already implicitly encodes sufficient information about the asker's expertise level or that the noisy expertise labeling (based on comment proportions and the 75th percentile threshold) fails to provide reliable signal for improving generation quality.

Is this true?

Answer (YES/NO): YES